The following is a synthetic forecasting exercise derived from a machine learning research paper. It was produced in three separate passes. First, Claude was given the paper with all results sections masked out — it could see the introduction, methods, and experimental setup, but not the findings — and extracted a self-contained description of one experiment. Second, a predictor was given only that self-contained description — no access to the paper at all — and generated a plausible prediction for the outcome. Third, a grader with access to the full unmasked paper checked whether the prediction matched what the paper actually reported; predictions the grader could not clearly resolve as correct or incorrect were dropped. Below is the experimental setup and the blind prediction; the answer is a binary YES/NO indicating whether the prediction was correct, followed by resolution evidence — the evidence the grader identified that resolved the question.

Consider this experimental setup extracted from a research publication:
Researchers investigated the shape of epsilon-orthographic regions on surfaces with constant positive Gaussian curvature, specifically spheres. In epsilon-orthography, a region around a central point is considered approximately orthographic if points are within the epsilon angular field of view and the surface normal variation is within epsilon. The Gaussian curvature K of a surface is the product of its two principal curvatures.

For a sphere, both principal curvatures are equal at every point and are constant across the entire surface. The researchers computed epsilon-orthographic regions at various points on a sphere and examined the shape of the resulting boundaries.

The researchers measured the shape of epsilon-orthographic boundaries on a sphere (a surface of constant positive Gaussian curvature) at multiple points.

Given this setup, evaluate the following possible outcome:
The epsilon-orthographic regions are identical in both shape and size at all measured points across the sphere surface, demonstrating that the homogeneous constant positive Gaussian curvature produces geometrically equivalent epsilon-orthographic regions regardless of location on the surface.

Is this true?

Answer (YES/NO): YES